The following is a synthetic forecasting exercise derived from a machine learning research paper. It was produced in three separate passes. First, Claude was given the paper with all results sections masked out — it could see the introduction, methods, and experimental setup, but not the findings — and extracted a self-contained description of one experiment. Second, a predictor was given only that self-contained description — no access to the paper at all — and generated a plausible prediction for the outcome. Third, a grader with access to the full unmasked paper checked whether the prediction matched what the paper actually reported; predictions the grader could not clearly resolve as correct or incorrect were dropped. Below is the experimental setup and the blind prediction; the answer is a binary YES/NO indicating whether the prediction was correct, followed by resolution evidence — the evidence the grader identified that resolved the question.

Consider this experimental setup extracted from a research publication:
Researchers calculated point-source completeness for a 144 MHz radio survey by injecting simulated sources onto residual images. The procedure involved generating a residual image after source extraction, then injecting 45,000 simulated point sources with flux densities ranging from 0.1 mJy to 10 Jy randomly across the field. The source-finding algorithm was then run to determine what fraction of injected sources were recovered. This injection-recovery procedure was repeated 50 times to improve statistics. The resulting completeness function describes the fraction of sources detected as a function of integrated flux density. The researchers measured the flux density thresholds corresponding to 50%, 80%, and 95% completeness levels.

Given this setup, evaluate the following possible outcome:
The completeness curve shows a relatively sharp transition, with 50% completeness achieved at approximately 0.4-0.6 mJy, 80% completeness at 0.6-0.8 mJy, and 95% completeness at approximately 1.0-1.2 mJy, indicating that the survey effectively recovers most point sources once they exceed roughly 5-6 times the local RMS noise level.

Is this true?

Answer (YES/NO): NO